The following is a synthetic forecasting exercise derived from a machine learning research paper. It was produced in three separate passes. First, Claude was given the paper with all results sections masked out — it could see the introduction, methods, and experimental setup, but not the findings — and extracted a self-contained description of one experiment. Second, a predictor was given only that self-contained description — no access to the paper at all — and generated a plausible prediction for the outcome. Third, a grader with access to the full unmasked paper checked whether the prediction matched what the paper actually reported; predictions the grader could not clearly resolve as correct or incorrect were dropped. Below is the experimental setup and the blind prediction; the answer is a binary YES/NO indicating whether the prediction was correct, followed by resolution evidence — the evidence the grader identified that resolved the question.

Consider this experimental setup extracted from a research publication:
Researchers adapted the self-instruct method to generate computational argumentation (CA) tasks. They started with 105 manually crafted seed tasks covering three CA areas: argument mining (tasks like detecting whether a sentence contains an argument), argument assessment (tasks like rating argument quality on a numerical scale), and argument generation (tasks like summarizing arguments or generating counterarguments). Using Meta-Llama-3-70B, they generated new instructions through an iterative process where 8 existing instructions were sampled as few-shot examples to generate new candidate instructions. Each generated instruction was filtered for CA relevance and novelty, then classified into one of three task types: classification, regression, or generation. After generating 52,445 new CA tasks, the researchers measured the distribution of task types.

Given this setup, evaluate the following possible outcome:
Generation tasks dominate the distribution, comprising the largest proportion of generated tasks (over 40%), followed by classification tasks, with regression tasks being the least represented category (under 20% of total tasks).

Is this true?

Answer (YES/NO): NO